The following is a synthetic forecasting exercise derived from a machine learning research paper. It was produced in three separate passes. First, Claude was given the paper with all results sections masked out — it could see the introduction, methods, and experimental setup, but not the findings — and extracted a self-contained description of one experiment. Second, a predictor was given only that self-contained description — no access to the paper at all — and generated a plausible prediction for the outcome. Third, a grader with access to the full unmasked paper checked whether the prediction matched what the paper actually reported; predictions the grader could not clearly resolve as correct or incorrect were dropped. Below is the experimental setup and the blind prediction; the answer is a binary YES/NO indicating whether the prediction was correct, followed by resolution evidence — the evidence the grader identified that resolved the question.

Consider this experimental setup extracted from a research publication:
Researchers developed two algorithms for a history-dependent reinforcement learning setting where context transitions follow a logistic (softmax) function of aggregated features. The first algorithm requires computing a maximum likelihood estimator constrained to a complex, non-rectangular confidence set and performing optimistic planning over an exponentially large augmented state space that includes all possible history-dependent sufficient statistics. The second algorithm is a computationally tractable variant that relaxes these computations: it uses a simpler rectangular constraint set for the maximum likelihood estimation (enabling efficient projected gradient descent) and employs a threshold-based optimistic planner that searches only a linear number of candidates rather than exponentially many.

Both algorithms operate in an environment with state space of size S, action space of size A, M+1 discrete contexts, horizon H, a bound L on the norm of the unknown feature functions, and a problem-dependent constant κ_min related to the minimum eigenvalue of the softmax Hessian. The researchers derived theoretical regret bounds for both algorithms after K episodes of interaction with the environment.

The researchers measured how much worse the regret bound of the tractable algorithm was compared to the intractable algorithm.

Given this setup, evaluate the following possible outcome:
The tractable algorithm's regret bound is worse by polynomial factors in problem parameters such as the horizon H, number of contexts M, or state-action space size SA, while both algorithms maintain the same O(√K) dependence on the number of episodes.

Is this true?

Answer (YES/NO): YES